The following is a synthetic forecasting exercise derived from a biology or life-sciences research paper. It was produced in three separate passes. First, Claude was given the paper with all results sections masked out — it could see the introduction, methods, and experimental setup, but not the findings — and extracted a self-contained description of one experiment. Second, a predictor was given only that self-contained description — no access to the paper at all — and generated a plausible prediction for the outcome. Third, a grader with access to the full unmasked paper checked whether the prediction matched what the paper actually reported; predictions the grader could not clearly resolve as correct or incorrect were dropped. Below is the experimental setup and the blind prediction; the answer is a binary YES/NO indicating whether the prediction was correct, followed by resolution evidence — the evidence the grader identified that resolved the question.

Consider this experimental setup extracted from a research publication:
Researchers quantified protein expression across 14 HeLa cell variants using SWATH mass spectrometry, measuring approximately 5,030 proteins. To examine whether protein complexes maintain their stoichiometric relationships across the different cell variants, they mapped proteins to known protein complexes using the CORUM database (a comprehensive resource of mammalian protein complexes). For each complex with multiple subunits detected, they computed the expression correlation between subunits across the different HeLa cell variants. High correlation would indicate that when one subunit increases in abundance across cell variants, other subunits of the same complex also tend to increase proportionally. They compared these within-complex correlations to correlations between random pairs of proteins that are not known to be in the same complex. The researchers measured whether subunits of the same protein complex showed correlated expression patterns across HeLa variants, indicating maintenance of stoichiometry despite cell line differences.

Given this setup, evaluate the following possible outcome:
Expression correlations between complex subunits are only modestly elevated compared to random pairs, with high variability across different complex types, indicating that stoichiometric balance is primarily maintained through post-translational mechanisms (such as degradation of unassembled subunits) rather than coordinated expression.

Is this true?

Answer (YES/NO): YES